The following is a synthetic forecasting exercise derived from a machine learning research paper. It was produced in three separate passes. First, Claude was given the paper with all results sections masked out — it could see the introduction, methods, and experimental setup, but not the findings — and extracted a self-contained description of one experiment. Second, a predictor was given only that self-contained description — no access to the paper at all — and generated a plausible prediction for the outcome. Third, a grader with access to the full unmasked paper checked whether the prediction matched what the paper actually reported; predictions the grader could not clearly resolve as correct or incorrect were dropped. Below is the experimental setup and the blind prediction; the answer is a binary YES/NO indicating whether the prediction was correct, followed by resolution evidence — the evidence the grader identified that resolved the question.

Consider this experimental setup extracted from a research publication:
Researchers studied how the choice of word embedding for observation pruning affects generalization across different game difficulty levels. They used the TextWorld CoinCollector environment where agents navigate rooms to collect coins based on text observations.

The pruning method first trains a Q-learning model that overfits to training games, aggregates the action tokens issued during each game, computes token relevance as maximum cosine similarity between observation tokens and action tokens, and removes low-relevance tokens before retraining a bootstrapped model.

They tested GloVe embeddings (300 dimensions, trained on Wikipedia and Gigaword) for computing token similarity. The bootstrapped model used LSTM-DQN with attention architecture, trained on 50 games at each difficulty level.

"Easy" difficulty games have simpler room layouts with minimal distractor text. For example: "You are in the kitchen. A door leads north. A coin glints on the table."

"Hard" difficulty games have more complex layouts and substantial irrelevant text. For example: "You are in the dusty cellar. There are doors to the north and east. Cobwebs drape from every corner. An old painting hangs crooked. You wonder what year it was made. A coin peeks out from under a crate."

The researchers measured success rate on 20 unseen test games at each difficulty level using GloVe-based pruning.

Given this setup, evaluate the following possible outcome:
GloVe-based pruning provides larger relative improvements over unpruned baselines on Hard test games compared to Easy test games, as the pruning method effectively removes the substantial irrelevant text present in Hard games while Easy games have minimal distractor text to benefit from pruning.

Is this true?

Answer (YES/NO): NO